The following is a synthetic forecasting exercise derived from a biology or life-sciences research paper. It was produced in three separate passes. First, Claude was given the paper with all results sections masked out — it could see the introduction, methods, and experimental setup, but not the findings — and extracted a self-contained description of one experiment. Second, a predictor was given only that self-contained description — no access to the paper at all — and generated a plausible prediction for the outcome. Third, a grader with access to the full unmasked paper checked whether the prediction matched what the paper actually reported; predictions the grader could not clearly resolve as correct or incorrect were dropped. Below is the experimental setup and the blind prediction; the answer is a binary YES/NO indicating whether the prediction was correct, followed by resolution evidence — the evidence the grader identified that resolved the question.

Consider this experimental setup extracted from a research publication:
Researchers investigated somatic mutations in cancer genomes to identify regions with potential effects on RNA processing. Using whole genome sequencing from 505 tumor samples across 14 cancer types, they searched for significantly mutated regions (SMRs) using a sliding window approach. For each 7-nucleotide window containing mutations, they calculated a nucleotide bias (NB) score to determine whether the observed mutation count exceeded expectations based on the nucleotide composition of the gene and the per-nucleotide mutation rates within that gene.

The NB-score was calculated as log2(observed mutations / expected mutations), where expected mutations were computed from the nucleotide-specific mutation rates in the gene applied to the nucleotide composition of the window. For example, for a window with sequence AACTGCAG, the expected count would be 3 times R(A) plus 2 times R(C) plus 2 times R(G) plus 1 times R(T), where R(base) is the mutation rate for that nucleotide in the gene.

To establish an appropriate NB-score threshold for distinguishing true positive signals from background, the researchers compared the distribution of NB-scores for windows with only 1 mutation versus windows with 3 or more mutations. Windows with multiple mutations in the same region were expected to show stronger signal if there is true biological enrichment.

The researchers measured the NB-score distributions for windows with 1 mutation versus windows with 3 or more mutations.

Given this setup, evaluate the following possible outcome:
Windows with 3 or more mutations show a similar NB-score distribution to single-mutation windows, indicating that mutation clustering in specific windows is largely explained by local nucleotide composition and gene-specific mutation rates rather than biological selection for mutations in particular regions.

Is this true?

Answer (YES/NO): NO